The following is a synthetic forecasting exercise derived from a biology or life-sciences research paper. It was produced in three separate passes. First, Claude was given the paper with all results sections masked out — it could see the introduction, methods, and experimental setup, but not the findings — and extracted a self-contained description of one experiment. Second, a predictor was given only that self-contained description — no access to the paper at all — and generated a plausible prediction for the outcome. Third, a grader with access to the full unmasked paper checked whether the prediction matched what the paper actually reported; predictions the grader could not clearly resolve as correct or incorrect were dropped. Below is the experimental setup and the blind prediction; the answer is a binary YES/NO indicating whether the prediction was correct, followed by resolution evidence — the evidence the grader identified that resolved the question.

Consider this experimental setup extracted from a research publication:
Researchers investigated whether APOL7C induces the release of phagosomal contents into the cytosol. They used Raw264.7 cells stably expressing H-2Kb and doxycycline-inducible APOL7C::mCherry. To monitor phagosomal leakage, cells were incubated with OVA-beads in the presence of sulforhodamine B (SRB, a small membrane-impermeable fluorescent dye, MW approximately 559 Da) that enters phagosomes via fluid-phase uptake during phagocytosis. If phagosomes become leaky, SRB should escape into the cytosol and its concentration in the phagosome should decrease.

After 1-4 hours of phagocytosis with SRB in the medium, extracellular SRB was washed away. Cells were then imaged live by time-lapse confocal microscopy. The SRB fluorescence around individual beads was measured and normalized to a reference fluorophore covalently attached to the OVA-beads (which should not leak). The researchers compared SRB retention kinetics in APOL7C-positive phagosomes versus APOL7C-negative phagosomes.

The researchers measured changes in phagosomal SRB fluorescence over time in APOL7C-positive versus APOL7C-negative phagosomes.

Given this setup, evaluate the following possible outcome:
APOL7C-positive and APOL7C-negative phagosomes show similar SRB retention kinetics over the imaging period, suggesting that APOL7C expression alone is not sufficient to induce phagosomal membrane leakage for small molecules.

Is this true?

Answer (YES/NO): NO